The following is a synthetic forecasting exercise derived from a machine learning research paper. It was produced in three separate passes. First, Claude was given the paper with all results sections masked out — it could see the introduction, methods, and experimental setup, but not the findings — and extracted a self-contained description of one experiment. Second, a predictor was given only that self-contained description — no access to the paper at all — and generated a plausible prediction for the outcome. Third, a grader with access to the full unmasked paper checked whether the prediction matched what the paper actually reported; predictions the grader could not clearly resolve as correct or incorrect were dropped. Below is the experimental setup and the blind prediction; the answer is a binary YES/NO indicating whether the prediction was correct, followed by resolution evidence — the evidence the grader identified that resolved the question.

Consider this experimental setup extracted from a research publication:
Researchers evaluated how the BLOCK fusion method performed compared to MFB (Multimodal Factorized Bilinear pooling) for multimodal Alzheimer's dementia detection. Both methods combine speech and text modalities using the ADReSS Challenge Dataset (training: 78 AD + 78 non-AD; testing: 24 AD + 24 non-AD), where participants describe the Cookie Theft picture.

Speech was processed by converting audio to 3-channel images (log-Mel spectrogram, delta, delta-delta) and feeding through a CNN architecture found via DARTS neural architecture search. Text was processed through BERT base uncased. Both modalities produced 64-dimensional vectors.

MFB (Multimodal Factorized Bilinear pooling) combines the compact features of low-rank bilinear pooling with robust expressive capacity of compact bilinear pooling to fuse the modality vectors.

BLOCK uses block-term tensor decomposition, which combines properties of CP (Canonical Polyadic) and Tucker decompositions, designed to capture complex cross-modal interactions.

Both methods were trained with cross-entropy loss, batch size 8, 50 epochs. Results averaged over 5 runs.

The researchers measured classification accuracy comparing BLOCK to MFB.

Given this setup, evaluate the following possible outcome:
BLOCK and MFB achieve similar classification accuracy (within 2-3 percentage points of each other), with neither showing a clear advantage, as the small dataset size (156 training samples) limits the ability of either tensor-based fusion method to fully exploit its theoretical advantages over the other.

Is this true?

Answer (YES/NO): NO